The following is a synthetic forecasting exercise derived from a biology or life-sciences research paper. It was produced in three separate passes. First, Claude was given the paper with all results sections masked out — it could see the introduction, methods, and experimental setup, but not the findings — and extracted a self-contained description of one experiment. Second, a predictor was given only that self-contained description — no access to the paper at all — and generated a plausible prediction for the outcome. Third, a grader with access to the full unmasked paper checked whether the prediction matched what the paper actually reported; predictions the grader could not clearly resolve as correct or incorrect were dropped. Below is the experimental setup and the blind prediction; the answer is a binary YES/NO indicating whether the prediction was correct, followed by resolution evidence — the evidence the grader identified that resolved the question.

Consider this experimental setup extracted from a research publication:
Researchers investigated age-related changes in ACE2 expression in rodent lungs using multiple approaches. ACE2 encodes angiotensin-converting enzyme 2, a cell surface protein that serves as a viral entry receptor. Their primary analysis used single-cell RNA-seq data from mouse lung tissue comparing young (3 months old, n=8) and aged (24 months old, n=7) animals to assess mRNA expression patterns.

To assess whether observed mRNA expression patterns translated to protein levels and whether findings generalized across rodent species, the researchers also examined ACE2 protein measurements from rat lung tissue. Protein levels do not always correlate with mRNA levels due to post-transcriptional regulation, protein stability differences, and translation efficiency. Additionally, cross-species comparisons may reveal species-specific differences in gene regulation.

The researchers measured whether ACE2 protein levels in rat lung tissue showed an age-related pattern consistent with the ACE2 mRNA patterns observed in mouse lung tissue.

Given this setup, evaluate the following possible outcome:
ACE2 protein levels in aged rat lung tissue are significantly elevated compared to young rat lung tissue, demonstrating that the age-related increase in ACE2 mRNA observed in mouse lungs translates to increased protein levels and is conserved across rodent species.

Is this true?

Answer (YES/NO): NO